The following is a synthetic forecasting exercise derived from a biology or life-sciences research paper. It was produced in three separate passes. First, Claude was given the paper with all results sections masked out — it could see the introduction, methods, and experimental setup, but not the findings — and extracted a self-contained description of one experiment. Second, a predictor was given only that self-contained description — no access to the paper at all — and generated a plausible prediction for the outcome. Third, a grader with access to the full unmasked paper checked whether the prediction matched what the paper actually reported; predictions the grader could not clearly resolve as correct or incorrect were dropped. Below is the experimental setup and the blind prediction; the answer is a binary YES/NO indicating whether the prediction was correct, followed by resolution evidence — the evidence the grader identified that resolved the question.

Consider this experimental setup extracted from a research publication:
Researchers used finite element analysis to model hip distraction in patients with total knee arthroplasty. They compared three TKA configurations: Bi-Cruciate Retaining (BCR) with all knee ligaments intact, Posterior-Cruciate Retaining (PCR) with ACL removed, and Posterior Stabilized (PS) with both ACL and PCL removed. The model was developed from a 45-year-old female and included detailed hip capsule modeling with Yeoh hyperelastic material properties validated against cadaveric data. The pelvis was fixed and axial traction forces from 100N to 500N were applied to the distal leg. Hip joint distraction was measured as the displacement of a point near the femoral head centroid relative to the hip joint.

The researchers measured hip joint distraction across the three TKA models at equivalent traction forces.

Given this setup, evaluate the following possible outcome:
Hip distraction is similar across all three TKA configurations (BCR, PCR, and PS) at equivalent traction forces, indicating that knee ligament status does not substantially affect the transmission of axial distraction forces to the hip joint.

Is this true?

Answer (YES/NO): YES